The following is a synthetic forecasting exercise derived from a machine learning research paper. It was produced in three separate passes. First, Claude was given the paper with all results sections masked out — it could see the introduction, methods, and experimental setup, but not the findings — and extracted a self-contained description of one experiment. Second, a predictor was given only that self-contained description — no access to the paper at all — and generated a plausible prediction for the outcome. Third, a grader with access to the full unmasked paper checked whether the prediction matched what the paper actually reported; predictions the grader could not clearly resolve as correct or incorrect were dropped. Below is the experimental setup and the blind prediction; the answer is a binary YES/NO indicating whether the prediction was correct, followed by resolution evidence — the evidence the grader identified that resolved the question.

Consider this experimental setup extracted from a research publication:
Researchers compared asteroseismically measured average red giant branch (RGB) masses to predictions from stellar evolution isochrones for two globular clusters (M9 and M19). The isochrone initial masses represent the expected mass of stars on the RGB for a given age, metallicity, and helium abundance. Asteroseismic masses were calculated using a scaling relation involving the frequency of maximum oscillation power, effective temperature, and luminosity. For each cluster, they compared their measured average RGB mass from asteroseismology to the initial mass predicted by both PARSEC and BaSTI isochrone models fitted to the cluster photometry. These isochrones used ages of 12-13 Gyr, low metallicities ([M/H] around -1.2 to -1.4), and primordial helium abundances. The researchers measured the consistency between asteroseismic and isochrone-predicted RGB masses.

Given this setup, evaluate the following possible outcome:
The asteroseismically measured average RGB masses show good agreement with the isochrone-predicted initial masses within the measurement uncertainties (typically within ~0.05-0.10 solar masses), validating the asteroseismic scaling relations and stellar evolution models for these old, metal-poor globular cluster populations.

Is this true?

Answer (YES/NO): YES